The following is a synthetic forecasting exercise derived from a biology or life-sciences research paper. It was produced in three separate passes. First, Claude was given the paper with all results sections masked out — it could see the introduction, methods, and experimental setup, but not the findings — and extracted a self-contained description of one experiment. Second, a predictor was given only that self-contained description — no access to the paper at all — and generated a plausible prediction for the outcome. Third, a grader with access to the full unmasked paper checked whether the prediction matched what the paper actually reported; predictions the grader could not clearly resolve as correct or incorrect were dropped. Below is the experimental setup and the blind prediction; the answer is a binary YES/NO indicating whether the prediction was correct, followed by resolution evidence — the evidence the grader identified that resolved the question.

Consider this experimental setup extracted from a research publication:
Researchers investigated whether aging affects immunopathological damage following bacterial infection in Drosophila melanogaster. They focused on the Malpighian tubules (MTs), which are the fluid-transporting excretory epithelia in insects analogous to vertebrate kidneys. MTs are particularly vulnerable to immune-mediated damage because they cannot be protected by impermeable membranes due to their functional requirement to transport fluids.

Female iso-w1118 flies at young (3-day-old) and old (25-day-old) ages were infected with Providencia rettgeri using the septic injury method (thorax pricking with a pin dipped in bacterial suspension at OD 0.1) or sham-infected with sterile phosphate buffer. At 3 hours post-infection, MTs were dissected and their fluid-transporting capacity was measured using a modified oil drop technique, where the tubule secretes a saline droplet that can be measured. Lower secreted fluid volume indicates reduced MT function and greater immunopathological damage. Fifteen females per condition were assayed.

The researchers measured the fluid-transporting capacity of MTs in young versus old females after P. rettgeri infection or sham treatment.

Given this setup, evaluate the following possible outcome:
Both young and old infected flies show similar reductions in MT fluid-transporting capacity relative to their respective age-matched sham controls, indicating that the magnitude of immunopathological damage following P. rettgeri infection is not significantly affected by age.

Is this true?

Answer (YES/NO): NO